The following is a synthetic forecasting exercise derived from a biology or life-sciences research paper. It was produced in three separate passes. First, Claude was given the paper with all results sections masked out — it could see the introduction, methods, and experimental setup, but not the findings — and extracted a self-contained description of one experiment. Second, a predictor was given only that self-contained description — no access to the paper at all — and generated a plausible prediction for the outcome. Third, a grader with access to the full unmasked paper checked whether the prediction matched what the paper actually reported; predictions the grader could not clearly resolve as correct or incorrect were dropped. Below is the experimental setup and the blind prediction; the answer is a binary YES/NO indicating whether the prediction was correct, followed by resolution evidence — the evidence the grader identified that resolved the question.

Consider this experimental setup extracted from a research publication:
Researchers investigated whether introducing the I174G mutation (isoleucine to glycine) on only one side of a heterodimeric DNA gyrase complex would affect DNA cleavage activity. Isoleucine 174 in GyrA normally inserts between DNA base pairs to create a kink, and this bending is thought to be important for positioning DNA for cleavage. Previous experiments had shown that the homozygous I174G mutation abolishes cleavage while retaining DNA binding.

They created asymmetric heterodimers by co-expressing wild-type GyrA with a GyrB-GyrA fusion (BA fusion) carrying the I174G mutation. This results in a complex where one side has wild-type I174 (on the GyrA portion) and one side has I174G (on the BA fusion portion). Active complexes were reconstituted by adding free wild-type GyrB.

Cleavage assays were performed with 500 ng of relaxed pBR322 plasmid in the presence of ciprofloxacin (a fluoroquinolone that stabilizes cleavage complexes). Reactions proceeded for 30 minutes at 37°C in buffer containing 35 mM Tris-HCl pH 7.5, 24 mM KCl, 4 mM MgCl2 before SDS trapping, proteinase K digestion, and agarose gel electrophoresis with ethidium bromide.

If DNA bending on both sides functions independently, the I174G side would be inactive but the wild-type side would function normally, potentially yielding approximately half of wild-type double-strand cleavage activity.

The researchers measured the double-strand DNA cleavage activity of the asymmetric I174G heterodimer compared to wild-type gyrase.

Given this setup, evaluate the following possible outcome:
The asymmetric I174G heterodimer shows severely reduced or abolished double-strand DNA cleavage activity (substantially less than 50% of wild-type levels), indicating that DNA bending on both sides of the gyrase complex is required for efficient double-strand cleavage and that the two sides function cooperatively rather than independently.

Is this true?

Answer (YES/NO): YES